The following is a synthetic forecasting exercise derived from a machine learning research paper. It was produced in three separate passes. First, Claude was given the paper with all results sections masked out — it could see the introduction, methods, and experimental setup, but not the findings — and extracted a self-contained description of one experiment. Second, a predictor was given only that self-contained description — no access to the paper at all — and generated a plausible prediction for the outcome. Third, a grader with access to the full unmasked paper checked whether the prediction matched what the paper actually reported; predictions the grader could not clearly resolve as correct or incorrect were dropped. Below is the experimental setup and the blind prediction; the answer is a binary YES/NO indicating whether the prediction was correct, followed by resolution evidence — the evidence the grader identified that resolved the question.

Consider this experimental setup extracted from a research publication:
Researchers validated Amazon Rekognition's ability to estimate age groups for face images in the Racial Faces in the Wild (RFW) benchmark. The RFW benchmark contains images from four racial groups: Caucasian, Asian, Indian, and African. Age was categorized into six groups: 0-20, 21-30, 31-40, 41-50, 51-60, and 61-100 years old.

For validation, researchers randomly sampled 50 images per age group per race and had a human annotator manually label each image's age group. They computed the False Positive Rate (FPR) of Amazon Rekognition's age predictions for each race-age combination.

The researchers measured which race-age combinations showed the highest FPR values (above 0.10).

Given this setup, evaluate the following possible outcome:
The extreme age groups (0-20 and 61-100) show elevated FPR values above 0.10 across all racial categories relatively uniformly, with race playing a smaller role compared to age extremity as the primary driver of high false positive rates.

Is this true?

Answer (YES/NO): NO